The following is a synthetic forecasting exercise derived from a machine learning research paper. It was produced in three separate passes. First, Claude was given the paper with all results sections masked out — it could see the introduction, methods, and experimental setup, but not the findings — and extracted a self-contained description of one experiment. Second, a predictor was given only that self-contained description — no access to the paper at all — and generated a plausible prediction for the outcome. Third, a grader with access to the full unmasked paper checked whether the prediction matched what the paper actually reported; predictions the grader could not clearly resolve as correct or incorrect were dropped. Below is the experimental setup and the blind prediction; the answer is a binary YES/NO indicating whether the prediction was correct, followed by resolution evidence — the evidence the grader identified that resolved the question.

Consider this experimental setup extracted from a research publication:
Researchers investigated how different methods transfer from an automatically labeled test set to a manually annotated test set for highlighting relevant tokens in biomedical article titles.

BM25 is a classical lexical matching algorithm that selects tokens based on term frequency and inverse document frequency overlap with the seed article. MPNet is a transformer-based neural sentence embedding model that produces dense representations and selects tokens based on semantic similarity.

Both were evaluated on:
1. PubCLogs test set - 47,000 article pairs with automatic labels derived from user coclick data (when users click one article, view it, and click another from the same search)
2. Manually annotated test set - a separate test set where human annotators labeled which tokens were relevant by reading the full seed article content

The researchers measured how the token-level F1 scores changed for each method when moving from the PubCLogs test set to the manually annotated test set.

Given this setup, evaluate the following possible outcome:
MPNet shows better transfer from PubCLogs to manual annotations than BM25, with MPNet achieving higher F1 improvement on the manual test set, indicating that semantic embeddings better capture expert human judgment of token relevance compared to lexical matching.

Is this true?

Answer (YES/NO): YES